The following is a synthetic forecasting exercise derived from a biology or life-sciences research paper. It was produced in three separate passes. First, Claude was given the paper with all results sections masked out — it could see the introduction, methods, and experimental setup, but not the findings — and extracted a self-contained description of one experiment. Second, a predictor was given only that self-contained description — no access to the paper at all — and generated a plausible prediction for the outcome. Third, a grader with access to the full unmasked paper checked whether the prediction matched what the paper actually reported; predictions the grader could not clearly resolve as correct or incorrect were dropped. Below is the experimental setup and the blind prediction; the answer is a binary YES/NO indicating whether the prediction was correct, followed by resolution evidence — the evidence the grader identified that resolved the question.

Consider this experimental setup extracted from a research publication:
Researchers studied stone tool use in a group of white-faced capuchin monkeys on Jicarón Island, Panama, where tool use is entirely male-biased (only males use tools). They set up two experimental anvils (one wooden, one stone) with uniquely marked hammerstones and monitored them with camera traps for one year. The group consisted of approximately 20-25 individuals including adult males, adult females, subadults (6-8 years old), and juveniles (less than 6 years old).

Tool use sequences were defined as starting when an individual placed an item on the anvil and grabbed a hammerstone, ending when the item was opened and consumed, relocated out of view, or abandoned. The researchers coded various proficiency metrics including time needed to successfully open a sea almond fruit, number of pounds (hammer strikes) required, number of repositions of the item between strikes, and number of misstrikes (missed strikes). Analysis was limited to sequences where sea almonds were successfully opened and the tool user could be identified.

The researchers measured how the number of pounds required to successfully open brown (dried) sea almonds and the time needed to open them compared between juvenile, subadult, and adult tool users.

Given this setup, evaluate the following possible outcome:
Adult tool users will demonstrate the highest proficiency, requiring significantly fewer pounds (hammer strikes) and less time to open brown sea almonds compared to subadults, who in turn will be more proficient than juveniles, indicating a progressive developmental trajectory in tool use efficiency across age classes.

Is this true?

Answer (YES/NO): NO